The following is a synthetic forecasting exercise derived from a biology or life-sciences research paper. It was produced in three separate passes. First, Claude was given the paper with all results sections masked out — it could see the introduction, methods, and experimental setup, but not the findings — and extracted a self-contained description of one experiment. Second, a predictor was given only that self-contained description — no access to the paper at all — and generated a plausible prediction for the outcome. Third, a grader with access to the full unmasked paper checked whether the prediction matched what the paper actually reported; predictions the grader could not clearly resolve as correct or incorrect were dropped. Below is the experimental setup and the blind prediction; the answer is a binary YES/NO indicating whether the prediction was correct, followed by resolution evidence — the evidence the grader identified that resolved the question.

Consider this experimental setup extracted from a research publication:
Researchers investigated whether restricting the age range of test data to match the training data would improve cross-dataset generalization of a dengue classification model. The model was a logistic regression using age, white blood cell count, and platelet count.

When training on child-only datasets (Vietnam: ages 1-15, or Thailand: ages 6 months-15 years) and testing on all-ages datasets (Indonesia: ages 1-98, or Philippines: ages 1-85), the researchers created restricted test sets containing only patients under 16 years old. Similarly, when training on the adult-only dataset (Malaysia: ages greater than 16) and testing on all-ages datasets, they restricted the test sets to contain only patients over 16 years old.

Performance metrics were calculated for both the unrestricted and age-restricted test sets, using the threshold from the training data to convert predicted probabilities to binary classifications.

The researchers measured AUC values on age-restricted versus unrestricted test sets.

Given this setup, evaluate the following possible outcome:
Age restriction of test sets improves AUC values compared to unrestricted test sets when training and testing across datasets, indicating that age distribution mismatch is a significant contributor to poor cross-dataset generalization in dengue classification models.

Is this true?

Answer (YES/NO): YES